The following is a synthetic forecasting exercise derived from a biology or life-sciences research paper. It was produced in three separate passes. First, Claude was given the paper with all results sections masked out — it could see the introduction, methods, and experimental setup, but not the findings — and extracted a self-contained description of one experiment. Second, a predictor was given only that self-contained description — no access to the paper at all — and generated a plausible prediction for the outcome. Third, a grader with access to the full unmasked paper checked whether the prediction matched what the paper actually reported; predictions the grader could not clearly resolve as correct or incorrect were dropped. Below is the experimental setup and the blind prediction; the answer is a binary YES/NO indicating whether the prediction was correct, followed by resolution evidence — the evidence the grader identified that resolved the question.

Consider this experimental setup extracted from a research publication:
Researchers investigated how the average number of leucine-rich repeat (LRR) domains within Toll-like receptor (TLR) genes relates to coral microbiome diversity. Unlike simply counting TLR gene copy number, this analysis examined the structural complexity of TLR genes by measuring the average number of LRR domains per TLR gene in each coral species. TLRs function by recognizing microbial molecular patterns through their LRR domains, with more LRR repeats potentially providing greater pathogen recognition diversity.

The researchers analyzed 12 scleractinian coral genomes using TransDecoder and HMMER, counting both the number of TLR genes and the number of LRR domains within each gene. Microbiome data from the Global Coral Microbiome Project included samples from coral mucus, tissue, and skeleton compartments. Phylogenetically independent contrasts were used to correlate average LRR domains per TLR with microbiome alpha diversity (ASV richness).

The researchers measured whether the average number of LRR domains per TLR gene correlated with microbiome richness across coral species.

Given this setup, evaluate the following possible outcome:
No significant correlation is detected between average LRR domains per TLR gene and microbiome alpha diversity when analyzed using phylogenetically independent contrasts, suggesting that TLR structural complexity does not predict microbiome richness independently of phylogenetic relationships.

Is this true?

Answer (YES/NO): NO